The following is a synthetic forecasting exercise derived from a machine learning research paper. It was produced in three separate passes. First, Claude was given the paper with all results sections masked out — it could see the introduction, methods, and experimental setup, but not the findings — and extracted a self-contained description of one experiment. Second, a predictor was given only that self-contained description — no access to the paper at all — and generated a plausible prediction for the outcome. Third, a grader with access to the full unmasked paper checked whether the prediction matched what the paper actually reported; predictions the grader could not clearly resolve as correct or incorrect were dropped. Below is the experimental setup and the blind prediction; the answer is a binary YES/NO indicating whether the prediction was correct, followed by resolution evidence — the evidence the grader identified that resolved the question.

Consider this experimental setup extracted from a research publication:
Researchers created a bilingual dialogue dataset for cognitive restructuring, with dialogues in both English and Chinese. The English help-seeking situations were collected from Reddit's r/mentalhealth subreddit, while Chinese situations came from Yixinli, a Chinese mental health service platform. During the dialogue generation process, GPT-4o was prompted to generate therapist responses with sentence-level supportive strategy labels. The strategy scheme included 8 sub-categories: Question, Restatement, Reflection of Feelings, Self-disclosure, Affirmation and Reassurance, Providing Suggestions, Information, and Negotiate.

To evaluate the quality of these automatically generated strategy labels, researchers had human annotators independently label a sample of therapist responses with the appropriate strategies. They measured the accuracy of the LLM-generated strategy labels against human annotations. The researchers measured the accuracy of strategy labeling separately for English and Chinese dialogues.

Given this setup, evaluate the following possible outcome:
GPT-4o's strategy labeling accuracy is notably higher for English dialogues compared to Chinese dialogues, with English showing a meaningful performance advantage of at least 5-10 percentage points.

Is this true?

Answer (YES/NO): NO